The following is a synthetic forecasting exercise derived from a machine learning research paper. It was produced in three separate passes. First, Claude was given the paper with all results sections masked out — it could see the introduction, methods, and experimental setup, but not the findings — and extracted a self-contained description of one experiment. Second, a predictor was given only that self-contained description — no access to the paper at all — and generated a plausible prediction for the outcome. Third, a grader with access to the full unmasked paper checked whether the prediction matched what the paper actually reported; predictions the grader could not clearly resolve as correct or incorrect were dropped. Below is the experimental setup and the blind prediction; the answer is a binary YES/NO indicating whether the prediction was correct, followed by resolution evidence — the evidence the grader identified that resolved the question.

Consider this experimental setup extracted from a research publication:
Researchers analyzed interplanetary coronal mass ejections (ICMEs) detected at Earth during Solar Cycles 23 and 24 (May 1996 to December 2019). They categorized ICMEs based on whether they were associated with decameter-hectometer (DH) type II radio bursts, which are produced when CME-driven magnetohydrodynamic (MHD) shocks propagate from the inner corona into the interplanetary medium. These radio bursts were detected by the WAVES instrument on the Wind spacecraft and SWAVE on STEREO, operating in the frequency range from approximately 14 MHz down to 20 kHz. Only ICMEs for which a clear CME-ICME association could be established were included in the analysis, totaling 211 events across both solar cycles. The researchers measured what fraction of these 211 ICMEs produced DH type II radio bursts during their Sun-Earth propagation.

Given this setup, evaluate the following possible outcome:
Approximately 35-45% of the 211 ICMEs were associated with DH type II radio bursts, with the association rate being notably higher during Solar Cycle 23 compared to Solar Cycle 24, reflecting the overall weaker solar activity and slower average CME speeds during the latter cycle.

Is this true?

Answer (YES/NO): NO